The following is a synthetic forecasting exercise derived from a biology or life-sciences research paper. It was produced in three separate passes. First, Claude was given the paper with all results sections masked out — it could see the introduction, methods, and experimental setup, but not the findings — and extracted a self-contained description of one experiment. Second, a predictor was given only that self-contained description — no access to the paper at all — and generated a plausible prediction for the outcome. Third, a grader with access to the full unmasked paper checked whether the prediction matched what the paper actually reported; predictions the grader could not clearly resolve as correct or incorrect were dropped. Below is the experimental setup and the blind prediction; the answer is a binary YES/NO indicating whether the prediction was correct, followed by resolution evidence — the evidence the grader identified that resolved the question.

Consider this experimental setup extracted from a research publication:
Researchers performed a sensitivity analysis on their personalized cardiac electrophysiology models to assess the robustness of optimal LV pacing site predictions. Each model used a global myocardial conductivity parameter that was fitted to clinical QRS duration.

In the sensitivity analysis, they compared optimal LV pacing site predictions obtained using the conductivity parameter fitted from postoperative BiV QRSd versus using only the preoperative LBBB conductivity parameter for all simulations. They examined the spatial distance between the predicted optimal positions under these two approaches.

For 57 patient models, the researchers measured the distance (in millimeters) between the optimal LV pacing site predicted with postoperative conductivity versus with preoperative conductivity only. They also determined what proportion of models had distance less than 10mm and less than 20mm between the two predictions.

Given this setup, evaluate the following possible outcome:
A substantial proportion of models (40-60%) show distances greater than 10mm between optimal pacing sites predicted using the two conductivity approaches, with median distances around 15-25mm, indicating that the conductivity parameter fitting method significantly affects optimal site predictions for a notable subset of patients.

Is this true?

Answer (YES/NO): NO